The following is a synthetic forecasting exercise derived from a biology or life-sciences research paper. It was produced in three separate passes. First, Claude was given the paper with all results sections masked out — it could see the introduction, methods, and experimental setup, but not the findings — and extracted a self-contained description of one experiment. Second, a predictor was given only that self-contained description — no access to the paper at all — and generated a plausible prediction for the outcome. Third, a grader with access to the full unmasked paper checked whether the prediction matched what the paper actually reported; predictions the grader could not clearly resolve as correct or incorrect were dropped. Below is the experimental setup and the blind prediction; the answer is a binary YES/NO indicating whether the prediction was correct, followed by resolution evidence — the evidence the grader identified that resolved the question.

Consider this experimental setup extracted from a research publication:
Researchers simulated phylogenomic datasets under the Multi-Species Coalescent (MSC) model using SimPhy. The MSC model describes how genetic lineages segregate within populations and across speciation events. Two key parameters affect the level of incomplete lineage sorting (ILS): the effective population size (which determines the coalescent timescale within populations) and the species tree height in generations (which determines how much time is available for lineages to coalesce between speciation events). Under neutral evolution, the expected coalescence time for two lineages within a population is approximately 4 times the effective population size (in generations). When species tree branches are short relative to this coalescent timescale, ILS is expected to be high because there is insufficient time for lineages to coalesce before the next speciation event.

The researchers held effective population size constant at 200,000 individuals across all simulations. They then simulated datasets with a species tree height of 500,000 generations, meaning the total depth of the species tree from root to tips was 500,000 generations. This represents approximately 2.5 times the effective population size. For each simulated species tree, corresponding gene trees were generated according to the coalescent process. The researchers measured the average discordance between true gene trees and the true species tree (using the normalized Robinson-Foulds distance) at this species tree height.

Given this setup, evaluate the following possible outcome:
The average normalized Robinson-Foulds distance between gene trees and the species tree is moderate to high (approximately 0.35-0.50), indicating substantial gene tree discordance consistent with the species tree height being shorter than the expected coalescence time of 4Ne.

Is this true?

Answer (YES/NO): NO